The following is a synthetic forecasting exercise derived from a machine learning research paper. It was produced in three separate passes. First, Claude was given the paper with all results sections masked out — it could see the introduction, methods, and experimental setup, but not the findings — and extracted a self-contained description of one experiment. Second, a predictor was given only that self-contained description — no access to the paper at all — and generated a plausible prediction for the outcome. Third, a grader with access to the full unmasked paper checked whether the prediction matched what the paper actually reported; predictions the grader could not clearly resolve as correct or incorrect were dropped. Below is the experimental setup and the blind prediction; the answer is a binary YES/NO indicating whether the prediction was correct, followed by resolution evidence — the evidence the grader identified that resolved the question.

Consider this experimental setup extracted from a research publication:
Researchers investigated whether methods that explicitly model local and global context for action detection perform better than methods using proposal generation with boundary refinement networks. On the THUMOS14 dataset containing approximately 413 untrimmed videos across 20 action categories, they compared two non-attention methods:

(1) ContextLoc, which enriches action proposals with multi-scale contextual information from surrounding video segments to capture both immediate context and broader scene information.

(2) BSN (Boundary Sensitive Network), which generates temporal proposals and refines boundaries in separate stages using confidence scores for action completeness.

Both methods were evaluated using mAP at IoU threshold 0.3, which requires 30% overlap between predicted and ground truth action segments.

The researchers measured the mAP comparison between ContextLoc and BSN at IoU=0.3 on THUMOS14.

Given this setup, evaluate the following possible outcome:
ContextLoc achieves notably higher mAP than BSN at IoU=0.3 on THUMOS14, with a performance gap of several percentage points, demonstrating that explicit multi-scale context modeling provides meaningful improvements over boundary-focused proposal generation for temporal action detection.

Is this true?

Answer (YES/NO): YES